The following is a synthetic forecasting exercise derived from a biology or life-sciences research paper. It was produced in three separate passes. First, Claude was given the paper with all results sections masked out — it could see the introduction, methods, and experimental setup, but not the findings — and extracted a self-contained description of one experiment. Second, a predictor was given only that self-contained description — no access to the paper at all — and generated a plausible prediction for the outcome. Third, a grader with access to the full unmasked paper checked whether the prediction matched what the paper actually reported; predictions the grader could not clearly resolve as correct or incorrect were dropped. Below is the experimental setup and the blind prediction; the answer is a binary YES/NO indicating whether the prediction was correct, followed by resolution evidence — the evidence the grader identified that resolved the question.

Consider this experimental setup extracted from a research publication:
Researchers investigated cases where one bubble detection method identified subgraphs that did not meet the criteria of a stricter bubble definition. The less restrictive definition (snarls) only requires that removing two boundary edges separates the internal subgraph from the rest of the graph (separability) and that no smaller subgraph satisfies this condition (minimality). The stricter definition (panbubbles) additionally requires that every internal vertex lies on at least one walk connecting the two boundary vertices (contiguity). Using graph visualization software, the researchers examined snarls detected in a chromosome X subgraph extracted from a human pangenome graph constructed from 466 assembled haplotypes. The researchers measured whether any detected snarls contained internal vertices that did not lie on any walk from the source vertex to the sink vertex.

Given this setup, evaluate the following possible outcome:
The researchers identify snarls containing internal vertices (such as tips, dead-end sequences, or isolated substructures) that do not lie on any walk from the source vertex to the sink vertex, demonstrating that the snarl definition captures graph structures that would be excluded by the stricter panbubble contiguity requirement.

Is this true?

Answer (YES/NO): YES